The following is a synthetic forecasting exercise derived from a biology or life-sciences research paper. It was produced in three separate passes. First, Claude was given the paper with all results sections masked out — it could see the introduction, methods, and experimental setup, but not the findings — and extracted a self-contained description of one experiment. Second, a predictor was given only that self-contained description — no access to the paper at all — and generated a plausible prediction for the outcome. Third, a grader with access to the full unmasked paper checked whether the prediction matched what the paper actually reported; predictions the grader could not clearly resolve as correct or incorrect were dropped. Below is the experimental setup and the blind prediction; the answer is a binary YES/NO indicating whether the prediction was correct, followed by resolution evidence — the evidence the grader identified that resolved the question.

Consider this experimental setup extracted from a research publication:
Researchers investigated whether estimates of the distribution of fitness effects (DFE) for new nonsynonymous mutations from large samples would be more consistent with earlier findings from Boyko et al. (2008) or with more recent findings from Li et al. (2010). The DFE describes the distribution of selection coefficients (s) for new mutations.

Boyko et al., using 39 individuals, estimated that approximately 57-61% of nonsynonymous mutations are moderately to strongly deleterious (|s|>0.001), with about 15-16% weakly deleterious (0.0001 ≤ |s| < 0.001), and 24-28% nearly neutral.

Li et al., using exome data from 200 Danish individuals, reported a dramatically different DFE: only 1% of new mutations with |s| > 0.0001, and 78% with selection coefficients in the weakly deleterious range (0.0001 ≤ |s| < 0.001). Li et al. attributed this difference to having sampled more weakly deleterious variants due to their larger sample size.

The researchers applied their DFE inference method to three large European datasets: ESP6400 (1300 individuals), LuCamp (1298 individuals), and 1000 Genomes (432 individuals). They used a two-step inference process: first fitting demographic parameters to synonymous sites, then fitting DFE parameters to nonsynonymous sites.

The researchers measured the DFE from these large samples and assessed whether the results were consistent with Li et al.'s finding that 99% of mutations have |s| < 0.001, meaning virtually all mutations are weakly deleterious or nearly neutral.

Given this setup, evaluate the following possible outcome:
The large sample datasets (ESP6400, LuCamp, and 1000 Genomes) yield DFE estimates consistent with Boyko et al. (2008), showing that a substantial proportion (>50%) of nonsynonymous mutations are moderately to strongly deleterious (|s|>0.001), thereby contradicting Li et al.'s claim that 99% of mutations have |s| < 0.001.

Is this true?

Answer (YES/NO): NO